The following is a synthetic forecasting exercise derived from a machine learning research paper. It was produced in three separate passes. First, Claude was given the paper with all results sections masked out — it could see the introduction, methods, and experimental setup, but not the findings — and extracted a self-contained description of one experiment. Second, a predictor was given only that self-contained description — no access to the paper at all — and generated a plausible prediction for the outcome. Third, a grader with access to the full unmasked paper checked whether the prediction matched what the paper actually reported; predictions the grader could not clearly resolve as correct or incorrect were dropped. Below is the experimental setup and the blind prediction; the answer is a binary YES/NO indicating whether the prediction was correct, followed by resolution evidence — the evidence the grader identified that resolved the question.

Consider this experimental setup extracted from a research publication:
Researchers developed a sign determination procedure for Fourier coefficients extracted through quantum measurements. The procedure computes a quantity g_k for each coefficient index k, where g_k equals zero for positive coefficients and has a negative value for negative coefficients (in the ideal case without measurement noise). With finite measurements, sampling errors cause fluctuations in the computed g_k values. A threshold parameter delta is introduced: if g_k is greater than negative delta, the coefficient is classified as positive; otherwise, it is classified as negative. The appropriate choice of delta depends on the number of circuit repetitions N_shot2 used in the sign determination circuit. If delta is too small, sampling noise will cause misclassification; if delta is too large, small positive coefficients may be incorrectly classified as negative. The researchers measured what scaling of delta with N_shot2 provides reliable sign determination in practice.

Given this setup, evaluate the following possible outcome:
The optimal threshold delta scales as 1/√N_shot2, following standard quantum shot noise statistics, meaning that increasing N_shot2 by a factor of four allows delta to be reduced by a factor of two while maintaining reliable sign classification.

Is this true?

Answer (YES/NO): YES